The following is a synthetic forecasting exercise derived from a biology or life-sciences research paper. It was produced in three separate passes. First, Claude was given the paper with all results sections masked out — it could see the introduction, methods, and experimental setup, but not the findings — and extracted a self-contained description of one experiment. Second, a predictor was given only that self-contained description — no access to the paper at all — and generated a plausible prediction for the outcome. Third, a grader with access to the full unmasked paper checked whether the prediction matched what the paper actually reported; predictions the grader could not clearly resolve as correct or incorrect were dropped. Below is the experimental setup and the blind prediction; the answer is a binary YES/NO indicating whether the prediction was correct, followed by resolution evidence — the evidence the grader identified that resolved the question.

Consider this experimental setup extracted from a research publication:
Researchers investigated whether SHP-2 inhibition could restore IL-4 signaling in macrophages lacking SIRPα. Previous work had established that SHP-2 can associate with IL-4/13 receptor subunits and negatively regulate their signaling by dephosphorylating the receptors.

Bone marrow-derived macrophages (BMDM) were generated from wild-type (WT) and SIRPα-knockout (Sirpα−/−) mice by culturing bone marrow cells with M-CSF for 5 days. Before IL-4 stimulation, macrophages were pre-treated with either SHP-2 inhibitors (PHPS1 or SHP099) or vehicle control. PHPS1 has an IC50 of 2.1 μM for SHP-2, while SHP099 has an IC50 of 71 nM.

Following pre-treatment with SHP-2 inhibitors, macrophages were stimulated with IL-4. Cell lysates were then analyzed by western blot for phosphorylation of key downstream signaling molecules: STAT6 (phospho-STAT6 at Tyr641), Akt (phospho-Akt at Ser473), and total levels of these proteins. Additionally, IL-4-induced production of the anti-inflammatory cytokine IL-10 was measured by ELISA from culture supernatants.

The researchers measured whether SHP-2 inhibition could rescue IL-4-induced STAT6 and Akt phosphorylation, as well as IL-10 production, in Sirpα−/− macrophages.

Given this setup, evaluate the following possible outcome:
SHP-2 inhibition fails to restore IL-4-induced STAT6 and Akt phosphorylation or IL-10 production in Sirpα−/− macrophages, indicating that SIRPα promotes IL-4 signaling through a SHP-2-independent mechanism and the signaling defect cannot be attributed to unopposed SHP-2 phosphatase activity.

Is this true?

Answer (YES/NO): NO